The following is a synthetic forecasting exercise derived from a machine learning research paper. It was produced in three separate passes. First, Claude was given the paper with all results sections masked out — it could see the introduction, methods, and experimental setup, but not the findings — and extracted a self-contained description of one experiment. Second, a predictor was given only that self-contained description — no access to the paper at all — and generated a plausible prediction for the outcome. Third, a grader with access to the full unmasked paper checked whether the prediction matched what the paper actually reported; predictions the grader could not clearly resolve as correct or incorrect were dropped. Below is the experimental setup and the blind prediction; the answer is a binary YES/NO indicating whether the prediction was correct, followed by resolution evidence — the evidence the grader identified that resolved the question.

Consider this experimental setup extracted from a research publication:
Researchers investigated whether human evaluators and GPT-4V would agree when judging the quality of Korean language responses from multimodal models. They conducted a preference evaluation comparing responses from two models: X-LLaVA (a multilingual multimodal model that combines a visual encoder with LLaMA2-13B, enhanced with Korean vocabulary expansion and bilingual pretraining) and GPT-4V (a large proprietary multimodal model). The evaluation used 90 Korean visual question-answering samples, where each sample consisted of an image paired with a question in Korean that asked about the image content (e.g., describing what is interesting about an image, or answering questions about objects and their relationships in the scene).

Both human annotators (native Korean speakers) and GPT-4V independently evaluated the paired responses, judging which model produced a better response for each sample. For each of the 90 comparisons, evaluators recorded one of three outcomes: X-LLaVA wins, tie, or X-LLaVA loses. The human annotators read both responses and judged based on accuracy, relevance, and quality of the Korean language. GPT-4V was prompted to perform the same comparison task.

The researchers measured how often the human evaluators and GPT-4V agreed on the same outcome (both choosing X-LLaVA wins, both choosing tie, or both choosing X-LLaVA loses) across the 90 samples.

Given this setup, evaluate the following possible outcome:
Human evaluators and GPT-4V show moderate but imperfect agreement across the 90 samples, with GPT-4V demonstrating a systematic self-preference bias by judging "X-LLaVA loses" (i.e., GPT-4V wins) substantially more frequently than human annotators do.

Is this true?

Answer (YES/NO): NO